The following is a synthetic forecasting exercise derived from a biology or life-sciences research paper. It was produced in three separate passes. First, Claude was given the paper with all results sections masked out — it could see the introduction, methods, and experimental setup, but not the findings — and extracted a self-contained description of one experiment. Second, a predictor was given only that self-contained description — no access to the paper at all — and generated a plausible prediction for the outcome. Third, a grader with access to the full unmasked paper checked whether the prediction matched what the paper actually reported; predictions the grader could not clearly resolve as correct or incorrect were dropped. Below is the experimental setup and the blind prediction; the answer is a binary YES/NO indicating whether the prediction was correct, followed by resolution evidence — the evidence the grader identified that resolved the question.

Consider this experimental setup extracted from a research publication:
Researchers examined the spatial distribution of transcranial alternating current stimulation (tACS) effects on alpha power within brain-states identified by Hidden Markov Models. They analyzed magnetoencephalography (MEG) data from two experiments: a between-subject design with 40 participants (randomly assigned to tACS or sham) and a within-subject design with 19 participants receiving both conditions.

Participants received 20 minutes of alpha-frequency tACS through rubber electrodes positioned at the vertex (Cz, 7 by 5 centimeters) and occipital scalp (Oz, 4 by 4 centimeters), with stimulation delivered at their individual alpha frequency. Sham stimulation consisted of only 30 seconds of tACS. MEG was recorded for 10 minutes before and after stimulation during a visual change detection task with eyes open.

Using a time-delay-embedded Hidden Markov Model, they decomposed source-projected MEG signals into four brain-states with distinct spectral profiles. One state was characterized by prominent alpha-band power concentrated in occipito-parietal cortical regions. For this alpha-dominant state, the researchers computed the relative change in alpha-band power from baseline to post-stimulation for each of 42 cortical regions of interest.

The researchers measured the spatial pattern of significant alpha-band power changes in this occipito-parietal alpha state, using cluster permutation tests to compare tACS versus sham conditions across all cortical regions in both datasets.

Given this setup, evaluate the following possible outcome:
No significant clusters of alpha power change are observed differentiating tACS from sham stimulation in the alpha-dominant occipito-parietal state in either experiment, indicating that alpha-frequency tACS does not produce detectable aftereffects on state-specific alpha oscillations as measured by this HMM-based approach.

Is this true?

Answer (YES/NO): NO